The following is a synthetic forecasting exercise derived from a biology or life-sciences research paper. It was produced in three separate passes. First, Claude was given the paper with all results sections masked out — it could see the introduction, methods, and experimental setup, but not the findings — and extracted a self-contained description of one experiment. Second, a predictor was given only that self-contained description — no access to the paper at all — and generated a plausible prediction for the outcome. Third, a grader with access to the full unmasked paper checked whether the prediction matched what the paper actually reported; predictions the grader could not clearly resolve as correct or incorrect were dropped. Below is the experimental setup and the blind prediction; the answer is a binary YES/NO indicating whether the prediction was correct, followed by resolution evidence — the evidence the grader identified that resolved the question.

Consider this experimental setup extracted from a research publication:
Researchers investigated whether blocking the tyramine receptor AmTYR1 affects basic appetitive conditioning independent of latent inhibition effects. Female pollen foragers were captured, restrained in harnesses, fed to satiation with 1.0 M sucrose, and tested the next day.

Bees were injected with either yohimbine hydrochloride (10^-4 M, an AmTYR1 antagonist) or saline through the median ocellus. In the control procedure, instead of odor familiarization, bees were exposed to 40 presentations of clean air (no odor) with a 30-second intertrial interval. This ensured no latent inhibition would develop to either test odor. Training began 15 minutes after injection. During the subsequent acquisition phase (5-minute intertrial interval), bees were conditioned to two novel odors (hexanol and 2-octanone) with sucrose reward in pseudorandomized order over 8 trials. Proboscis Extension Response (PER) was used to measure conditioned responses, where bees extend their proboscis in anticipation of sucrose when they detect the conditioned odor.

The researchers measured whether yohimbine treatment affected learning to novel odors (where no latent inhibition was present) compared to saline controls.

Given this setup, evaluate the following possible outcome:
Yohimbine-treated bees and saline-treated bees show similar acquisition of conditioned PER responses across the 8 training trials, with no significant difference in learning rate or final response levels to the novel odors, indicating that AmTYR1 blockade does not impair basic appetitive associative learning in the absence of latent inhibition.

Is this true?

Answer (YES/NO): YES